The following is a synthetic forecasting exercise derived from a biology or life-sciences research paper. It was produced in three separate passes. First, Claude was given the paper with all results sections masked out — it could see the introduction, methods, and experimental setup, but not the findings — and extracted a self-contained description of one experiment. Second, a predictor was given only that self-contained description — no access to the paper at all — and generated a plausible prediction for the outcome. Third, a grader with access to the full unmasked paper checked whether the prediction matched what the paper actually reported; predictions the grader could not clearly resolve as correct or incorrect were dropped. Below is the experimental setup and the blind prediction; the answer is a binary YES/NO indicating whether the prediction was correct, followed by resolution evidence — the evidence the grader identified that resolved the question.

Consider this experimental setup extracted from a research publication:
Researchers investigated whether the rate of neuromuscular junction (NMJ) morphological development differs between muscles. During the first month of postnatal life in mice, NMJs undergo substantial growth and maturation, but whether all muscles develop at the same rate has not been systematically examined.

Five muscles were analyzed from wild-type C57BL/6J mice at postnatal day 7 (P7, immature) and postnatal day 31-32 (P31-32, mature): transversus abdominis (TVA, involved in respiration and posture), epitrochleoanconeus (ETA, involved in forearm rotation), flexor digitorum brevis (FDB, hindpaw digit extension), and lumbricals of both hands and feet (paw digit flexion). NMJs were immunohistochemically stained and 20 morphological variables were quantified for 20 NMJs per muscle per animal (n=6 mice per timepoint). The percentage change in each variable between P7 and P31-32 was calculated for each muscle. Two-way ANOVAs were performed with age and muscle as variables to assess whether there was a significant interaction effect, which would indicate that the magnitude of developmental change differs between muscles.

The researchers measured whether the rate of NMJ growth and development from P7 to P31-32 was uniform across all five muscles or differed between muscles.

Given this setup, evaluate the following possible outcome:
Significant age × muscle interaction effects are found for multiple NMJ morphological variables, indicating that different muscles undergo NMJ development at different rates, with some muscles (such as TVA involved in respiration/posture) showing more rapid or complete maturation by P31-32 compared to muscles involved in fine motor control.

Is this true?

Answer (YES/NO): YES